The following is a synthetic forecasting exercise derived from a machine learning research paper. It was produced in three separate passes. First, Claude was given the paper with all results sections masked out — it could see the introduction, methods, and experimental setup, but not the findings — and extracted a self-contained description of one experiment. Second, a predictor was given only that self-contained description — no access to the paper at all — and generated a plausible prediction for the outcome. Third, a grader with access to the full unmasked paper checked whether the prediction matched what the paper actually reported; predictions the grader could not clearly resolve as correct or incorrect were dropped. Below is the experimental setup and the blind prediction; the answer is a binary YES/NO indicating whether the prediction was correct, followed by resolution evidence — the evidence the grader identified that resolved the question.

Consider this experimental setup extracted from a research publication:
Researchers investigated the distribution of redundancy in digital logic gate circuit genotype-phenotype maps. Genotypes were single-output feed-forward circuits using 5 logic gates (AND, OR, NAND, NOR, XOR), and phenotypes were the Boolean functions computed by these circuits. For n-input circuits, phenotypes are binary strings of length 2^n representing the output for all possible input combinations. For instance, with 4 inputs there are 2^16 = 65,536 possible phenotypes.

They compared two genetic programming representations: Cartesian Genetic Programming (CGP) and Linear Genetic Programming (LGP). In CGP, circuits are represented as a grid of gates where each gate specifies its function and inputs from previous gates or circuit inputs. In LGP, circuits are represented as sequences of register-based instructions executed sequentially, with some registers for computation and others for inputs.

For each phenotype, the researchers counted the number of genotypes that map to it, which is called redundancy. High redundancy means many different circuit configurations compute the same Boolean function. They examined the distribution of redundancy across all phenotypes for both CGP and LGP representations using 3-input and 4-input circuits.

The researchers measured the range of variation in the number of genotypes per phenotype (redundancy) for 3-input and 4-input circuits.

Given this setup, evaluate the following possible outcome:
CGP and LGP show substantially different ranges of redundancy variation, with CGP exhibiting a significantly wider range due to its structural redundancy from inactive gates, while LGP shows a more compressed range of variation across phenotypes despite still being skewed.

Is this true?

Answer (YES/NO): NO